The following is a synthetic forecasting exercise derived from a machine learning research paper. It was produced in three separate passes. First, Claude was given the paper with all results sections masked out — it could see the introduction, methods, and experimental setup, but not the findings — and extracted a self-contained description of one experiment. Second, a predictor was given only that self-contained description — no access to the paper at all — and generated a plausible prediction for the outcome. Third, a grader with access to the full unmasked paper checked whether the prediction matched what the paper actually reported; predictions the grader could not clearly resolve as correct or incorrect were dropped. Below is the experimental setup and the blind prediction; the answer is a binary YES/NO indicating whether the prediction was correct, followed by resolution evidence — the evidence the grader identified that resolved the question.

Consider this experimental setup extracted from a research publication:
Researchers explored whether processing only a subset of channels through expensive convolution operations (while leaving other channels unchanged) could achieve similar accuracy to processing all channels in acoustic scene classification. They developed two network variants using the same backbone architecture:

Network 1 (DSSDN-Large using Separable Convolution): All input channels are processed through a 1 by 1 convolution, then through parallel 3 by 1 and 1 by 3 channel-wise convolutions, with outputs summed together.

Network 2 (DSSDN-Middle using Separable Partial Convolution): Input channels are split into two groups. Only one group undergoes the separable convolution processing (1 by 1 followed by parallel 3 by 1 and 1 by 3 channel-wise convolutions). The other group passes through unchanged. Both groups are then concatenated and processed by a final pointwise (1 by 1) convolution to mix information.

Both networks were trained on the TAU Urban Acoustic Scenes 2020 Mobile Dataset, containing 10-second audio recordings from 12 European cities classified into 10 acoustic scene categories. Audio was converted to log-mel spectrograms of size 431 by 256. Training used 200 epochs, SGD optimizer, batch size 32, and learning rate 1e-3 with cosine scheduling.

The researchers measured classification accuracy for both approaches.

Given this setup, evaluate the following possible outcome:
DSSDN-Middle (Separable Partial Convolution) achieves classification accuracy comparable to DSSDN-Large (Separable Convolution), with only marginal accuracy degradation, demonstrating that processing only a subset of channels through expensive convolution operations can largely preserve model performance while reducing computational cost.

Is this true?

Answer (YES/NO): YES